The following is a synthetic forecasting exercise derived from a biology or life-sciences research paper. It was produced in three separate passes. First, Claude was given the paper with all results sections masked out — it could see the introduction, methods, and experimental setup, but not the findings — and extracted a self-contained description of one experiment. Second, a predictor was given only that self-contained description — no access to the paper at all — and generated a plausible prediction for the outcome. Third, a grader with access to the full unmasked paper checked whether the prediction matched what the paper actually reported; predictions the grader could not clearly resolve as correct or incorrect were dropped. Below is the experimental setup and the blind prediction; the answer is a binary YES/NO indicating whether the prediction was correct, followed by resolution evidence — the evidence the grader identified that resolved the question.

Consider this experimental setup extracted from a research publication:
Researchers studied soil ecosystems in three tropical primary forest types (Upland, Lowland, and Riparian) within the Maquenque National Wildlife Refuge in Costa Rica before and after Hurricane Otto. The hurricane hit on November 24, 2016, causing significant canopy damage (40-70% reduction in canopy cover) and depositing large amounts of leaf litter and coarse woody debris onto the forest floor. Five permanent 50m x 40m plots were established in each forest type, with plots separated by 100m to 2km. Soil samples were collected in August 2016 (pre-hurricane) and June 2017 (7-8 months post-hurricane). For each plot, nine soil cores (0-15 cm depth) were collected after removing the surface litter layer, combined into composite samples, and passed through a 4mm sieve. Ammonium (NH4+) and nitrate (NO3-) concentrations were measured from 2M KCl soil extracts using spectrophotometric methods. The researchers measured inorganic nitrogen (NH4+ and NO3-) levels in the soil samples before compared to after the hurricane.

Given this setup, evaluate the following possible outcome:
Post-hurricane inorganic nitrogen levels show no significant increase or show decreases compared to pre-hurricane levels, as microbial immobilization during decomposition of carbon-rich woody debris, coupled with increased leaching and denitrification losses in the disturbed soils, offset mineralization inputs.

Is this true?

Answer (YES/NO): NO